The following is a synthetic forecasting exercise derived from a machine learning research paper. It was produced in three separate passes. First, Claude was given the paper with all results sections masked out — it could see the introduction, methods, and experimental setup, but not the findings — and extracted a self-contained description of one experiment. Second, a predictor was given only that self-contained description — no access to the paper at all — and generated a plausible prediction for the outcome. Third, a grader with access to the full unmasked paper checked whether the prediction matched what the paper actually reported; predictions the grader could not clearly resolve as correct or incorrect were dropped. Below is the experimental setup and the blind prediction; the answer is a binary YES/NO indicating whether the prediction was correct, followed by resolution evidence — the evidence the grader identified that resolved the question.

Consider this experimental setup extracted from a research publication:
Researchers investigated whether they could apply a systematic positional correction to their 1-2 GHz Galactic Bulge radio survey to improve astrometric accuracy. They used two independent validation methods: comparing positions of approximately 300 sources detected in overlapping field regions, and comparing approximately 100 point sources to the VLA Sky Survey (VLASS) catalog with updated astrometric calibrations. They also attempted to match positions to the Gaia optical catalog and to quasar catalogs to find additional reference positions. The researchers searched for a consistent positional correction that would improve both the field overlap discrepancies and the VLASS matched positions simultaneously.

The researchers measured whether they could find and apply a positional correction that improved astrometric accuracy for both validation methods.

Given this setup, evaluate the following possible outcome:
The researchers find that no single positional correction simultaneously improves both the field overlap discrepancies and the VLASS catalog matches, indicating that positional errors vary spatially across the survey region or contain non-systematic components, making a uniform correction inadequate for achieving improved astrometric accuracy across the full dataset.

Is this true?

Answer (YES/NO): YES